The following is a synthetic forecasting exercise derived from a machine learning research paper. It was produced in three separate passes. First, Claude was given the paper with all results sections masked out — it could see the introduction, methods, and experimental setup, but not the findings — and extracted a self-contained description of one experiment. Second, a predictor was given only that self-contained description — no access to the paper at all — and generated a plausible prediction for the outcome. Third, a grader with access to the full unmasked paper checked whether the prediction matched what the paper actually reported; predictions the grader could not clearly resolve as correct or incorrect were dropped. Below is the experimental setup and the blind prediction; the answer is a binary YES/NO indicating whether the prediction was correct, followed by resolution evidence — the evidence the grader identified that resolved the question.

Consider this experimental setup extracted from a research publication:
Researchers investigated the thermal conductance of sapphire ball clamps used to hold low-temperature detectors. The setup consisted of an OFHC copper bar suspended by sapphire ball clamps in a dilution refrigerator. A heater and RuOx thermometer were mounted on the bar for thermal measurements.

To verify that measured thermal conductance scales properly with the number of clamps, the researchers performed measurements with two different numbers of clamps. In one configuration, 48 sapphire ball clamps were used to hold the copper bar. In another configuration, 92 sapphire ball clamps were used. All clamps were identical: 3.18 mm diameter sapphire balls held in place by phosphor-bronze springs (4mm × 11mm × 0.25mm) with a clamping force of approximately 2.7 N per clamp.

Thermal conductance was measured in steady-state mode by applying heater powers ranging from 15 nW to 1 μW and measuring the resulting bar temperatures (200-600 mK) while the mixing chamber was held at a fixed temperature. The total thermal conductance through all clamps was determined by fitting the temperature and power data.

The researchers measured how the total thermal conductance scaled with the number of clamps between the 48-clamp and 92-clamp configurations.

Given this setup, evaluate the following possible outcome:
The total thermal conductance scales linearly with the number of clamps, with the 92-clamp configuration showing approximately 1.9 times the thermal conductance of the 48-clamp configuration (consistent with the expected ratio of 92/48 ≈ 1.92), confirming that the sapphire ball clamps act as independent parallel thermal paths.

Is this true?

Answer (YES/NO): YES